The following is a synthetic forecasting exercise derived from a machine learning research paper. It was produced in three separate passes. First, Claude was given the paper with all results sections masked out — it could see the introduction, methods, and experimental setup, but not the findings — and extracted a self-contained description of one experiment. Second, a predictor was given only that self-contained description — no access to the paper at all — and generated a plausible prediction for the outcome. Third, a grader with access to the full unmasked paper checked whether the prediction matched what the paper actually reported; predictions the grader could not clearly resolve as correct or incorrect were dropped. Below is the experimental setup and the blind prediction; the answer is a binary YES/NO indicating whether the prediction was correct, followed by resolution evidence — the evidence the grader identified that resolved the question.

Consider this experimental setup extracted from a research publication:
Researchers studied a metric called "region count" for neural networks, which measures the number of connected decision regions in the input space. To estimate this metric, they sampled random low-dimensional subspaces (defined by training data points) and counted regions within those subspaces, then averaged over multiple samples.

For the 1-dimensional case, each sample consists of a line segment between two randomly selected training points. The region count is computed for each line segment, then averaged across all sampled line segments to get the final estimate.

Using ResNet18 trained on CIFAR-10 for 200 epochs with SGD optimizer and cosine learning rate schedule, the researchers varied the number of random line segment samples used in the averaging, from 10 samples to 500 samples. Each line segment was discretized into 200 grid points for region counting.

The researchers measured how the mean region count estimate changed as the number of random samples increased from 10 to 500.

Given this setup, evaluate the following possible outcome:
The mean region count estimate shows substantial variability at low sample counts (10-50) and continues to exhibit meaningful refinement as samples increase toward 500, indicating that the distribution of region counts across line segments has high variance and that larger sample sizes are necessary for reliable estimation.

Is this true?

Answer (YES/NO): NO